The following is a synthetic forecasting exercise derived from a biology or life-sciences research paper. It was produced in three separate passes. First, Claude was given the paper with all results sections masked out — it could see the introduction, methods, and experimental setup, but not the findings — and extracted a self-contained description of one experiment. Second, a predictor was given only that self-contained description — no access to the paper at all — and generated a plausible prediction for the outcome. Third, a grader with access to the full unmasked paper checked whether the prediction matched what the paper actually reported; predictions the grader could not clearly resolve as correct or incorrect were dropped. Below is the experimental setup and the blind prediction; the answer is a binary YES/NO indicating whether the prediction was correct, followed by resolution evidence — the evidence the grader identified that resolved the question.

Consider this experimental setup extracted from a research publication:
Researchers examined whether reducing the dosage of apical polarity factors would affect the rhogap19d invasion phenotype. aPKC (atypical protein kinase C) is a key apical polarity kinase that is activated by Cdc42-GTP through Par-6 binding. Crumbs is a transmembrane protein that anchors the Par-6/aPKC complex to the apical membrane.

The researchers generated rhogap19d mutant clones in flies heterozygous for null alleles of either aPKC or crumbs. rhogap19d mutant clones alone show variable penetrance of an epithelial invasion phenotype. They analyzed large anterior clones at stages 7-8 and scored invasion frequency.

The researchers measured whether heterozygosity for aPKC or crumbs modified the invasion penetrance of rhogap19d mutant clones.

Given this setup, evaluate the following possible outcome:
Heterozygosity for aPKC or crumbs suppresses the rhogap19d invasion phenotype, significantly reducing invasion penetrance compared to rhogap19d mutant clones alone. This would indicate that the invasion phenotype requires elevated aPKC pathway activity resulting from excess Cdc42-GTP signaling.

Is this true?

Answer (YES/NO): YES